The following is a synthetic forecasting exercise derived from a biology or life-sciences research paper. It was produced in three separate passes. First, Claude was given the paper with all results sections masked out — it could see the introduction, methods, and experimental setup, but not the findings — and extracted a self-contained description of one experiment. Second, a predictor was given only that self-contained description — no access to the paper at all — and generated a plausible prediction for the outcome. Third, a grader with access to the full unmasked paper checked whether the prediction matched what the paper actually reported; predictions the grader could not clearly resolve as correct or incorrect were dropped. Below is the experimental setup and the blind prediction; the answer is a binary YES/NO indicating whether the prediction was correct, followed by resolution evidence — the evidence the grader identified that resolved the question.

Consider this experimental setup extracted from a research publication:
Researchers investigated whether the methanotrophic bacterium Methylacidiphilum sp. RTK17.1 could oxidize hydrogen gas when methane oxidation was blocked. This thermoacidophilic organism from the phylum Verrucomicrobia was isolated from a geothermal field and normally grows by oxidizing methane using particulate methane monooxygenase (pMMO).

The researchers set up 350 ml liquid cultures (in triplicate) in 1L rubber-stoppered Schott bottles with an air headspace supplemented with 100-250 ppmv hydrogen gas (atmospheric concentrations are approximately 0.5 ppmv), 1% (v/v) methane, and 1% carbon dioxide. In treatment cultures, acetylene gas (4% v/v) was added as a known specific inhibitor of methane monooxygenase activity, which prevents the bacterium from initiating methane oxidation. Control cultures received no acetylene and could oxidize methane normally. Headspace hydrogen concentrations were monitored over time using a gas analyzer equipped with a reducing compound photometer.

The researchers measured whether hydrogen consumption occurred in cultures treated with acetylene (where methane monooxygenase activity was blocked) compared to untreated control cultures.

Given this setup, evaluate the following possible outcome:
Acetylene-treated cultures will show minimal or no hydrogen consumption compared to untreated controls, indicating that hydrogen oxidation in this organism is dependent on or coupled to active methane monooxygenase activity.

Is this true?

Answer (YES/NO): NO